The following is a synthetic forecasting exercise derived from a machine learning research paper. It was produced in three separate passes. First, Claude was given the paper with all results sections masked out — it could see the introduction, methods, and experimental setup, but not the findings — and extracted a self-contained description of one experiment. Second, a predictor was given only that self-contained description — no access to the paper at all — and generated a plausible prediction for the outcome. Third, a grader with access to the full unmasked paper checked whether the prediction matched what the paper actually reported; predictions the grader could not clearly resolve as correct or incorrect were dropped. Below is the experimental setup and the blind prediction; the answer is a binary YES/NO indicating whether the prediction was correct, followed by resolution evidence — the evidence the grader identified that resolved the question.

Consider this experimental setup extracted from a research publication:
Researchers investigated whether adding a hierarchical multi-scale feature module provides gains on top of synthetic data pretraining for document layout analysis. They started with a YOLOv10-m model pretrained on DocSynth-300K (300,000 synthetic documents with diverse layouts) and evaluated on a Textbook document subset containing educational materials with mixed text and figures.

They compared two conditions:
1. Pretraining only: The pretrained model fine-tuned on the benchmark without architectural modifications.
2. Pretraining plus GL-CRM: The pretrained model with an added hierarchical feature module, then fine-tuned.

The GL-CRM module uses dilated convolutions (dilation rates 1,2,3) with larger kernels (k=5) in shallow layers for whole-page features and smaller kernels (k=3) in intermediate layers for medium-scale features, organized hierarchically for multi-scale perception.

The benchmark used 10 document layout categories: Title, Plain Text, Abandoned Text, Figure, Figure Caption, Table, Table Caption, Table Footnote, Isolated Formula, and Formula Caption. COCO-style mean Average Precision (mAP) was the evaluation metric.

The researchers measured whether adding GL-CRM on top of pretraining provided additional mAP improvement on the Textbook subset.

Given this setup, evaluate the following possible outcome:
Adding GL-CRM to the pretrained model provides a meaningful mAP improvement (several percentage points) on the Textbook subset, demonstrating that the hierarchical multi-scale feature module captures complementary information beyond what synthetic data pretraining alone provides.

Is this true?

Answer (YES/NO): NO